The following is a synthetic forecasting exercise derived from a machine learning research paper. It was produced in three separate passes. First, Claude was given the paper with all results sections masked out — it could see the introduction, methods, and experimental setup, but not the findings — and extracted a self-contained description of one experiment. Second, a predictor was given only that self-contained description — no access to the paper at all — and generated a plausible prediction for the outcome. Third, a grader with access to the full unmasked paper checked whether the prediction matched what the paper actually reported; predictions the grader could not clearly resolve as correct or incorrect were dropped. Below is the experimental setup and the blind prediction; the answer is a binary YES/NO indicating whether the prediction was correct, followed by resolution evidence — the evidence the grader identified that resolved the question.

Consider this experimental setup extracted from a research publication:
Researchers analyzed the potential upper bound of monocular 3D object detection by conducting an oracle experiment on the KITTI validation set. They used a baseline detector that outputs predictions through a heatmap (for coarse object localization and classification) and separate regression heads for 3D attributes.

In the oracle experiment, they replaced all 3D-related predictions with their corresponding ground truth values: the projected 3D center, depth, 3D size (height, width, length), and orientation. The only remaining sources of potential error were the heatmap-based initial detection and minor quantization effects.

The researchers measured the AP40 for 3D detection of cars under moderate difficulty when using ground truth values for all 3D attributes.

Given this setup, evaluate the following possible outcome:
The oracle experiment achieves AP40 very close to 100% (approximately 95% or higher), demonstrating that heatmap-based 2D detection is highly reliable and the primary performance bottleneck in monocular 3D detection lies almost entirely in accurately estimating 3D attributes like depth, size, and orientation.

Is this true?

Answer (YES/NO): YES